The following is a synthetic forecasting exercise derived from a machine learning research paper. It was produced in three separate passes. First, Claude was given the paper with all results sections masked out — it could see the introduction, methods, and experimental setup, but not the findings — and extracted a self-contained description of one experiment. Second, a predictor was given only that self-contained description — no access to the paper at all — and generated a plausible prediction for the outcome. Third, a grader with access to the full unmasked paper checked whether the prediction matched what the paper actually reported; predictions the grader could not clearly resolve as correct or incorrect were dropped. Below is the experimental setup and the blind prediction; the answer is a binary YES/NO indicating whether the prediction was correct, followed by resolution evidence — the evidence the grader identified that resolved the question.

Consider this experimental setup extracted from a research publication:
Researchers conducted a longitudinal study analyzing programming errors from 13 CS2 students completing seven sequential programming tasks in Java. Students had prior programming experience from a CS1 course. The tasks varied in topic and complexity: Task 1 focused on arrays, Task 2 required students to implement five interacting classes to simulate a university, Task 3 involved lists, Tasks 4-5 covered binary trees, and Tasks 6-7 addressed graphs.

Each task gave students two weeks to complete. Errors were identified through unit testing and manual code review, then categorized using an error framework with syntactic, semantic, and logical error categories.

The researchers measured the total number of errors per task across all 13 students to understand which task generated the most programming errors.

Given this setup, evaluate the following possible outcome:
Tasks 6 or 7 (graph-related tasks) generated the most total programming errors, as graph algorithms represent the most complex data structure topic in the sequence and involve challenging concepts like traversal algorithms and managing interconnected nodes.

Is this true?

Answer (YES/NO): NO